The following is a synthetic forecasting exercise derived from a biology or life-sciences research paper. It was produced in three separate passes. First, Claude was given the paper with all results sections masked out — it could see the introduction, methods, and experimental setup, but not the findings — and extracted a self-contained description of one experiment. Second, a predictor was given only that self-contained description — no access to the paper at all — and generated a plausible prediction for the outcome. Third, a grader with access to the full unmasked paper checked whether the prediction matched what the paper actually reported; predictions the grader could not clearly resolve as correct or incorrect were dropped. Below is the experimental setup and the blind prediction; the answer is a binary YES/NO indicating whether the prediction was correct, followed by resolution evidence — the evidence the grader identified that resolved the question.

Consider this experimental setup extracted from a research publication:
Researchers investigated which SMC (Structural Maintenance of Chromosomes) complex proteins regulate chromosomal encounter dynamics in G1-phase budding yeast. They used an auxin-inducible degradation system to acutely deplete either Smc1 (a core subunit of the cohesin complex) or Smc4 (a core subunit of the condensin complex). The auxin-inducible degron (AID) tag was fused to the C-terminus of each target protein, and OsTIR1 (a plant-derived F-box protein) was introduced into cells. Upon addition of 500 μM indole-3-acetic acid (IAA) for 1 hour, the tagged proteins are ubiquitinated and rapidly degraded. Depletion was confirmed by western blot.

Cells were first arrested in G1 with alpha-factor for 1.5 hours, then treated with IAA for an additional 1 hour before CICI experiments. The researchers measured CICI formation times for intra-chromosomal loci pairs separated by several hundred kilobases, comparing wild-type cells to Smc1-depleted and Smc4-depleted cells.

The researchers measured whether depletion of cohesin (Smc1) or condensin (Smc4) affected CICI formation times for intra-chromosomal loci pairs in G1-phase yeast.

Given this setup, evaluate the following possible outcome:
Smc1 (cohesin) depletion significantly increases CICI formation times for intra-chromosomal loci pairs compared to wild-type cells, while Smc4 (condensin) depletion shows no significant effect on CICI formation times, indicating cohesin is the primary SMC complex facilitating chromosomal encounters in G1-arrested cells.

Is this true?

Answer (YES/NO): NO